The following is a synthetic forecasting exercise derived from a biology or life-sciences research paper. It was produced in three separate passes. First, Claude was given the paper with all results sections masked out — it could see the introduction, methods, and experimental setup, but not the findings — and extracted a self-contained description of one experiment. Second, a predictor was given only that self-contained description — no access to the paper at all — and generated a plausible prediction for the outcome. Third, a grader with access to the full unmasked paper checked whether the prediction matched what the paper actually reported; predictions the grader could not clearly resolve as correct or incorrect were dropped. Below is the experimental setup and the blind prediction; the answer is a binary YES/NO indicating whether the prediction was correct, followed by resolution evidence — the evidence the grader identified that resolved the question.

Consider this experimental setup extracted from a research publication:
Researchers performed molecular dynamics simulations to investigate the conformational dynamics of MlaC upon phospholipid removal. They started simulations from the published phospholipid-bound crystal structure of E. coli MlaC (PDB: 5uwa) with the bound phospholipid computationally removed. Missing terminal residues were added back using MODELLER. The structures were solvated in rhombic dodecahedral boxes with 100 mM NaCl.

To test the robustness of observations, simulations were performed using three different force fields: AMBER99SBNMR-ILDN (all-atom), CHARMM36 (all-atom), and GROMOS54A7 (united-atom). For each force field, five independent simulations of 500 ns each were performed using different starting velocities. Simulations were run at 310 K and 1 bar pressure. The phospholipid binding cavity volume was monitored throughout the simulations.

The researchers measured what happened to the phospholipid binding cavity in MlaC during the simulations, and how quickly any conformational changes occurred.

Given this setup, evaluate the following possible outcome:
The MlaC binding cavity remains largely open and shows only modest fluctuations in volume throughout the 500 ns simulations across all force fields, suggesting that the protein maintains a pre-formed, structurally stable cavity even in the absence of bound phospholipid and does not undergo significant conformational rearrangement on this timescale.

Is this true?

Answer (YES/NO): NO